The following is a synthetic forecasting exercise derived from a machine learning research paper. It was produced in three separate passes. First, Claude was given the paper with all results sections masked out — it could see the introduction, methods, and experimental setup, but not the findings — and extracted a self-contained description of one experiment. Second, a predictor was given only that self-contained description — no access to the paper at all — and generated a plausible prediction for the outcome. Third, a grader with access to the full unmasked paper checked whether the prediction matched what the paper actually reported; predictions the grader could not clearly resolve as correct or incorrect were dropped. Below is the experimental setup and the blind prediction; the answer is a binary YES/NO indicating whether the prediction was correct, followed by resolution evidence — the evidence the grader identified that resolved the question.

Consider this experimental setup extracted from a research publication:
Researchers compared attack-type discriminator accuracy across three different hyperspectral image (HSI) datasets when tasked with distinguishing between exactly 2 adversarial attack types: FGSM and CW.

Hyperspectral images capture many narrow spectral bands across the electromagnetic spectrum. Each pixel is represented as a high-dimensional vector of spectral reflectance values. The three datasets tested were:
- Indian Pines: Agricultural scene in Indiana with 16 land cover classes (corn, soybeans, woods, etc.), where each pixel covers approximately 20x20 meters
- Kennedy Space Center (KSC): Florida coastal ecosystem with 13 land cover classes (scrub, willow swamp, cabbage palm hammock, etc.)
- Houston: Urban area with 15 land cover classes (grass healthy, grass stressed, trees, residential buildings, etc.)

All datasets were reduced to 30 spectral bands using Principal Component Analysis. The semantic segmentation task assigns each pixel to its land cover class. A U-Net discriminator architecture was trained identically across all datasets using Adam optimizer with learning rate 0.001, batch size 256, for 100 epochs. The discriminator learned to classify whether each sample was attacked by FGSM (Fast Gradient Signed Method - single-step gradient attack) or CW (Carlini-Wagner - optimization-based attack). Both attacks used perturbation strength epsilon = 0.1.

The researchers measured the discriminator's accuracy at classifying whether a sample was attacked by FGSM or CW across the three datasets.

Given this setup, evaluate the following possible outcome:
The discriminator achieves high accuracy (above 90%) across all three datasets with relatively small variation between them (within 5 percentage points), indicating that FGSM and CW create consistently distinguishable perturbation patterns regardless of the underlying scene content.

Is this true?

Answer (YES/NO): YES